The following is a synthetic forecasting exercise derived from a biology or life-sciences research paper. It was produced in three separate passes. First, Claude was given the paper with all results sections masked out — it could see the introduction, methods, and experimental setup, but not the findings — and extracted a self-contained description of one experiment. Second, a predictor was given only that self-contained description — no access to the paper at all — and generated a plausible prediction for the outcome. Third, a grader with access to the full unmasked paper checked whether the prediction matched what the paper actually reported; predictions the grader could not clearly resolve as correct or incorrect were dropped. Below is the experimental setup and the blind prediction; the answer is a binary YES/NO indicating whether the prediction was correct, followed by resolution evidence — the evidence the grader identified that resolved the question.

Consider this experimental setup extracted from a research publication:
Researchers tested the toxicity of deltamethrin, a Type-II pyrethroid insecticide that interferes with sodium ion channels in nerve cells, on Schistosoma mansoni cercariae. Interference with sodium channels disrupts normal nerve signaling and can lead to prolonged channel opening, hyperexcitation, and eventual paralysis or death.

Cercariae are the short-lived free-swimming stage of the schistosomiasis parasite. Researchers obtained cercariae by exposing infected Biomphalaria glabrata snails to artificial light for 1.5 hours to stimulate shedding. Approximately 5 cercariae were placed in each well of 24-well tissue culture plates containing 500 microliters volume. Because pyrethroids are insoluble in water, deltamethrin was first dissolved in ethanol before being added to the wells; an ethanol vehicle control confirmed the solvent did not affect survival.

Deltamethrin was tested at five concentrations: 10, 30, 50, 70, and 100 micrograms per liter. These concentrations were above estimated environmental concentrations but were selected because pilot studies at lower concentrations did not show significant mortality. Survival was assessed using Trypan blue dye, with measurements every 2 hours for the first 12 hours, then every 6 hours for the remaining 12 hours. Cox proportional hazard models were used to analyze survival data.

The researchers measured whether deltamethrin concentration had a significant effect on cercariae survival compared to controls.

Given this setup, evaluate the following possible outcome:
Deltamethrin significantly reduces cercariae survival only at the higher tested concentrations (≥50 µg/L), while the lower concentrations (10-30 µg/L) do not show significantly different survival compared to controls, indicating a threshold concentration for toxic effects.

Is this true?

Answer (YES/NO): NO